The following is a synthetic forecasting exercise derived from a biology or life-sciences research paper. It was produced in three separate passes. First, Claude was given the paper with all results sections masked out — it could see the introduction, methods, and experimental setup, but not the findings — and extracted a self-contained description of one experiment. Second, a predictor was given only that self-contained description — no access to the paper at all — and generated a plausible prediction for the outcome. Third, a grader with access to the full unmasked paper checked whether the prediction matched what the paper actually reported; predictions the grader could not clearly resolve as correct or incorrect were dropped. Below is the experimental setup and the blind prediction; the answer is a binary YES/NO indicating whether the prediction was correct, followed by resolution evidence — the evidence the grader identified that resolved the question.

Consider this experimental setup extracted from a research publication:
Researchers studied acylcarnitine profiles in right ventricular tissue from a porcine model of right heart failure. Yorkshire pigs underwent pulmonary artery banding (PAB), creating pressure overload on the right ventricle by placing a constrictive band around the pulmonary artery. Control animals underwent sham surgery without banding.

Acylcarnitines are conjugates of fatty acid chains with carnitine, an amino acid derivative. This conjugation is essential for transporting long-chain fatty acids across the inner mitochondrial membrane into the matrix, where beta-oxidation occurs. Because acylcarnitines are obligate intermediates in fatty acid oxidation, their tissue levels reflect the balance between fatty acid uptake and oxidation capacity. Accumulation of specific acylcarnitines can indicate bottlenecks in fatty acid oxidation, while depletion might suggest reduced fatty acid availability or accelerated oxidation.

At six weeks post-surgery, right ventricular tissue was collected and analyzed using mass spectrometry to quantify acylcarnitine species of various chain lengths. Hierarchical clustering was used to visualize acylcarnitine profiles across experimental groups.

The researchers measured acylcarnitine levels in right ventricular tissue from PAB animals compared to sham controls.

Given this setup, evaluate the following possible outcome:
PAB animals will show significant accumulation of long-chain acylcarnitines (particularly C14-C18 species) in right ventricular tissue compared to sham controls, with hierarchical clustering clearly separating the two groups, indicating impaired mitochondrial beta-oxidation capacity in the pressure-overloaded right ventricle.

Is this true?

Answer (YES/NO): NO